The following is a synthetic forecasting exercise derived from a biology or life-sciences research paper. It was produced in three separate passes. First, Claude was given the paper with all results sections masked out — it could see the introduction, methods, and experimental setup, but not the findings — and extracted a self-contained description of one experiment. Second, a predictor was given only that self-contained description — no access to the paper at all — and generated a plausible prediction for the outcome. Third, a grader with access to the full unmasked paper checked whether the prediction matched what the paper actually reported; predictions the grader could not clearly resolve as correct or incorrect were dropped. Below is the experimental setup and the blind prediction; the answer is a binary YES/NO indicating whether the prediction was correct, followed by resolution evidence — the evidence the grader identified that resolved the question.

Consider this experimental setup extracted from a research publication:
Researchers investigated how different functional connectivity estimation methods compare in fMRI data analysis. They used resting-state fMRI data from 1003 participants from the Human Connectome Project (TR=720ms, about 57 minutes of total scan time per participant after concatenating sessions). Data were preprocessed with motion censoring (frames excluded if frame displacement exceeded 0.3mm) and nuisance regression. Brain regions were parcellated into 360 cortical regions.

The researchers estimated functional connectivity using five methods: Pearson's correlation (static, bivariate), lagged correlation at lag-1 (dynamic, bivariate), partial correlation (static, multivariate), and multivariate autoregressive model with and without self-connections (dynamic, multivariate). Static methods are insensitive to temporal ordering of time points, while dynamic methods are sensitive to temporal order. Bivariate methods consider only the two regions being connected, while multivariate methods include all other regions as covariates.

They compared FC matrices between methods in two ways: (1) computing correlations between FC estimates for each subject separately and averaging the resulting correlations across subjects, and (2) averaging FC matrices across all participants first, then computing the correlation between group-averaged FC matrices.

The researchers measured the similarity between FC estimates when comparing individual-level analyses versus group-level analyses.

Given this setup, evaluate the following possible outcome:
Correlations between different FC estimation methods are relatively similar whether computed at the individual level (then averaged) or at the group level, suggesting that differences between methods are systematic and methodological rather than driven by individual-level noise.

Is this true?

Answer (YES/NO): NO